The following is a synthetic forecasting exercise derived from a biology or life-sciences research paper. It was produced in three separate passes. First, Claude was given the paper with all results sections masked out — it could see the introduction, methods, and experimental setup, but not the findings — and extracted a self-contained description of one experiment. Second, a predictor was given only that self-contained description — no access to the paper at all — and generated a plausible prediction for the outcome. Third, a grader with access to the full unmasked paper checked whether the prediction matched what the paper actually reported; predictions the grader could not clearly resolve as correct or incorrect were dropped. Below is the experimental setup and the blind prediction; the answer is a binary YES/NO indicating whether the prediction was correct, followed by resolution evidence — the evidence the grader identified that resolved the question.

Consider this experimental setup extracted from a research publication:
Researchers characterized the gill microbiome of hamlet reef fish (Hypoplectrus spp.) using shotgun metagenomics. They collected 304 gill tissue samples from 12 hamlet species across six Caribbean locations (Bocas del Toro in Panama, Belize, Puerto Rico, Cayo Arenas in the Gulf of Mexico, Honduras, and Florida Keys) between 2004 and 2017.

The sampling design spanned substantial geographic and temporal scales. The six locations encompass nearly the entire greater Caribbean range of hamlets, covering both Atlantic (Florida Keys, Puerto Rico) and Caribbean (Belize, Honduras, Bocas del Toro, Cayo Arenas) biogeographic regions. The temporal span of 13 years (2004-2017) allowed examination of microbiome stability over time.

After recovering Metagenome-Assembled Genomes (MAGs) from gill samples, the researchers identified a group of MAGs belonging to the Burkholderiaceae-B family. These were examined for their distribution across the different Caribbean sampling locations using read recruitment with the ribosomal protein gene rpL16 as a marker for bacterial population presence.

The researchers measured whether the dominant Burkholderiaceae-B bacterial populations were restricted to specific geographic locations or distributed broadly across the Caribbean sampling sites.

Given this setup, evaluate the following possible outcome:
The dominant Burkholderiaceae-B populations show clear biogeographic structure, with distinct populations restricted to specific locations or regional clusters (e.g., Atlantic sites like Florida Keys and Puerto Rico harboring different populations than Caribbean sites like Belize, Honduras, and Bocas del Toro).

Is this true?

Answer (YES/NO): NO